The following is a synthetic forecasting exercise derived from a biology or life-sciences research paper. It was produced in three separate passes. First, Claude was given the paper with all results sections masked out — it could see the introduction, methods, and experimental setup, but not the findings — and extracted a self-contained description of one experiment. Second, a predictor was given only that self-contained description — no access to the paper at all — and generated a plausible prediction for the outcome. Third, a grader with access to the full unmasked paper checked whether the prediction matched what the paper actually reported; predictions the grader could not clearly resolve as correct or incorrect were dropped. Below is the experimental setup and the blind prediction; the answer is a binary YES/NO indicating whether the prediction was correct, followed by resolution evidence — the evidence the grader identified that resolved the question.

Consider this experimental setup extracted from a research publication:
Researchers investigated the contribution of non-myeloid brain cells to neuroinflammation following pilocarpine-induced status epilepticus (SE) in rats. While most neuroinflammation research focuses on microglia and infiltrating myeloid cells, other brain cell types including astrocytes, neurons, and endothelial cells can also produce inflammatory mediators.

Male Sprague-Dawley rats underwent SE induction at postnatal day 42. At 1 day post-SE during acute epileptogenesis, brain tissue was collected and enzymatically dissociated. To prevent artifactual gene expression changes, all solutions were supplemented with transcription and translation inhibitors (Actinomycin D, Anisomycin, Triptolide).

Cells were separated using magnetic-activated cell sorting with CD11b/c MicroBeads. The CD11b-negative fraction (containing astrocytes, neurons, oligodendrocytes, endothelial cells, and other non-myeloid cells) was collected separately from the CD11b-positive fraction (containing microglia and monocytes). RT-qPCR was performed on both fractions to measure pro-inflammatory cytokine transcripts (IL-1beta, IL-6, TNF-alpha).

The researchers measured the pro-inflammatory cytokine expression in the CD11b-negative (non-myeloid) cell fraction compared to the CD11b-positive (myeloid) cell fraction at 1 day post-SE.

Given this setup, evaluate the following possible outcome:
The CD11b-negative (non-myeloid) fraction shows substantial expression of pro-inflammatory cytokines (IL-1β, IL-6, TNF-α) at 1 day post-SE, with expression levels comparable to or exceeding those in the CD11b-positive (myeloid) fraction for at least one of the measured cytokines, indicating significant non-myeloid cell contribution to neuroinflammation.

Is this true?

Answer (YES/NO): YES